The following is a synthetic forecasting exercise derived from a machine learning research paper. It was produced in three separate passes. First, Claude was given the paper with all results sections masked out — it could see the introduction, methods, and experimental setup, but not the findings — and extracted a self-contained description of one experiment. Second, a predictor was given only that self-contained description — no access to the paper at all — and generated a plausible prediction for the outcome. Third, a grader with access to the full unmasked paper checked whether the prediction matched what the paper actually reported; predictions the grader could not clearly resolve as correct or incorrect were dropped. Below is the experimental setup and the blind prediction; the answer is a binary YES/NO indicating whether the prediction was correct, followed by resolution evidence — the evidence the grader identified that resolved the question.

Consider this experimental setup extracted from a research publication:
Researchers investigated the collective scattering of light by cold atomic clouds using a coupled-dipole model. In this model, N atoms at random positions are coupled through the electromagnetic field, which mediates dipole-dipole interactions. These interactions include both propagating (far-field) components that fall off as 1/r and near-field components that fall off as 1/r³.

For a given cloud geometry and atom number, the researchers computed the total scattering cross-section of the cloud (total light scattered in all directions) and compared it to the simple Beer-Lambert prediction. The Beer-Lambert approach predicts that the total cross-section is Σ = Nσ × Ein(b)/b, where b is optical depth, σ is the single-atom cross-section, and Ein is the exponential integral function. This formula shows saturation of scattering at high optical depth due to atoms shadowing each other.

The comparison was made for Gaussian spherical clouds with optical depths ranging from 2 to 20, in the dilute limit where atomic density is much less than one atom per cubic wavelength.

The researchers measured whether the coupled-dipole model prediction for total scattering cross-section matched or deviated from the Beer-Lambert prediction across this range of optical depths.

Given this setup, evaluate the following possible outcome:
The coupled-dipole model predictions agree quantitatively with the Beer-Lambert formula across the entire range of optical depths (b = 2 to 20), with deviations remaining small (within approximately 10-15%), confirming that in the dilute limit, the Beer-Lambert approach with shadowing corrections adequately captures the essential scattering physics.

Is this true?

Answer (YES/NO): NO